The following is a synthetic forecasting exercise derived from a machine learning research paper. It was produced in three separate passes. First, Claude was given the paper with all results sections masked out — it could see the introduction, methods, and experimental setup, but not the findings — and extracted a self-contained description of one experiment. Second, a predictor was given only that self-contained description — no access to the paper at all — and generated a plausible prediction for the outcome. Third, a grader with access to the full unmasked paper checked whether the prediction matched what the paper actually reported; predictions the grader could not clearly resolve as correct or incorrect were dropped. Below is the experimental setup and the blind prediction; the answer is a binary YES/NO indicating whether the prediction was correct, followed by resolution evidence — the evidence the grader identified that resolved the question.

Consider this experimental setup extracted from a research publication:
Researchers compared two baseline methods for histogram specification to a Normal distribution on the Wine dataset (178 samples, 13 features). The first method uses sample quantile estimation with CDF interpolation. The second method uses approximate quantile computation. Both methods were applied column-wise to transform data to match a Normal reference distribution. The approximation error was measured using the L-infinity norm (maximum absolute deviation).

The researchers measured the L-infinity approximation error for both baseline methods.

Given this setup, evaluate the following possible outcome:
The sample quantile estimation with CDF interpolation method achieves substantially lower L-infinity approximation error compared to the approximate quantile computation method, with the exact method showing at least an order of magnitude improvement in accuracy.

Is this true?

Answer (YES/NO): NO